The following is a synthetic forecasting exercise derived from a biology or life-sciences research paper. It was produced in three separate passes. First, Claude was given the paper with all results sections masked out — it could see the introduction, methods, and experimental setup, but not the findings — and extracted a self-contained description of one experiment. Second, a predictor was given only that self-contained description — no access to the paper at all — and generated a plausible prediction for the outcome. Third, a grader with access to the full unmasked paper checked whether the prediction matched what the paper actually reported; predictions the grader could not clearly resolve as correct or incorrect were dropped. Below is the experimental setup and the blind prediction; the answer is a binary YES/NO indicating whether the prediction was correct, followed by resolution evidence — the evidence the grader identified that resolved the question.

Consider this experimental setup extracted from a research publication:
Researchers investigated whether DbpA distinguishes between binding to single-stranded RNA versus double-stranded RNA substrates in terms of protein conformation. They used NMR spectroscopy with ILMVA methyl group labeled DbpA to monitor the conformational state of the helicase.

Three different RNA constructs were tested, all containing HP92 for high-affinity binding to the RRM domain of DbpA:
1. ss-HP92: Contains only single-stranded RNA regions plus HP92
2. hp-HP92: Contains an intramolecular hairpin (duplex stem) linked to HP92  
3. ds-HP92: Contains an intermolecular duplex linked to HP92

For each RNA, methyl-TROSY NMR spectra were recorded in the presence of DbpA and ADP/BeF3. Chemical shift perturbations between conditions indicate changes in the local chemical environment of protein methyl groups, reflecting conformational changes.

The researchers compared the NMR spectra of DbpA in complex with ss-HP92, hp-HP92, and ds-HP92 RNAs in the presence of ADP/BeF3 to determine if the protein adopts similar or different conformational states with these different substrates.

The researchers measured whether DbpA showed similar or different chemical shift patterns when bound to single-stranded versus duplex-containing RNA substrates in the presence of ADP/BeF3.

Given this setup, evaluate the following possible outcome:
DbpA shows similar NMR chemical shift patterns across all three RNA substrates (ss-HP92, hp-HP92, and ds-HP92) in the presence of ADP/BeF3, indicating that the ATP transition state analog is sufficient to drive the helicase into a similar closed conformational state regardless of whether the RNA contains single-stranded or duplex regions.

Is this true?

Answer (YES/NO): NO